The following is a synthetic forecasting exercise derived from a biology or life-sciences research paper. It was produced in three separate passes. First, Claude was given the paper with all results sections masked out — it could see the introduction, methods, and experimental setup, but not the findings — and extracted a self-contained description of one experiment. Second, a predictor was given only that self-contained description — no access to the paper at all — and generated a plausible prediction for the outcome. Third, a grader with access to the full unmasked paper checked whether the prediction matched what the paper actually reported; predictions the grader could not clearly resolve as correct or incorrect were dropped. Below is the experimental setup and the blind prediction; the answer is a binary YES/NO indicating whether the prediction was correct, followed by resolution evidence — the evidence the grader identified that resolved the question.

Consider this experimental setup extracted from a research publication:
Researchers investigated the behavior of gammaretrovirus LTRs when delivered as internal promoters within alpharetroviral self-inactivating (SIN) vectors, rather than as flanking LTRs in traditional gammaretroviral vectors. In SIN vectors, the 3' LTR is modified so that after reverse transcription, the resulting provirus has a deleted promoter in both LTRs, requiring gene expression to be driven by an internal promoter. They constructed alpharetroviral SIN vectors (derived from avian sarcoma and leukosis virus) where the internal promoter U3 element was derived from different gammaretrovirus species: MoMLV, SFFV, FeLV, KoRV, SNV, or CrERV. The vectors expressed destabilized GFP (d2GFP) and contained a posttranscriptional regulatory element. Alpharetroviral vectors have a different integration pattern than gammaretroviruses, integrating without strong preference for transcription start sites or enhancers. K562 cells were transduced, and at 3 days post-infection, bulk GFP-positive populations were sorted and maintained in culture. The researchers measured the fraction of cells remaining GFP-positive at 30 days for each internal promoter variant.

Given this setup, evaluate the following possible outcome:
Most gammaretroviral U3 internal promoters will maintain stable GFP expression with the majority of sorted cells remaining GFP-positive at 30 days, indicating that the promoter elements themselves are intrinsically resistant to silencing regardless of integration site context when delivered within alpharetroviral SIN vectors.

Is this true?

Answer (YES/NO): YES